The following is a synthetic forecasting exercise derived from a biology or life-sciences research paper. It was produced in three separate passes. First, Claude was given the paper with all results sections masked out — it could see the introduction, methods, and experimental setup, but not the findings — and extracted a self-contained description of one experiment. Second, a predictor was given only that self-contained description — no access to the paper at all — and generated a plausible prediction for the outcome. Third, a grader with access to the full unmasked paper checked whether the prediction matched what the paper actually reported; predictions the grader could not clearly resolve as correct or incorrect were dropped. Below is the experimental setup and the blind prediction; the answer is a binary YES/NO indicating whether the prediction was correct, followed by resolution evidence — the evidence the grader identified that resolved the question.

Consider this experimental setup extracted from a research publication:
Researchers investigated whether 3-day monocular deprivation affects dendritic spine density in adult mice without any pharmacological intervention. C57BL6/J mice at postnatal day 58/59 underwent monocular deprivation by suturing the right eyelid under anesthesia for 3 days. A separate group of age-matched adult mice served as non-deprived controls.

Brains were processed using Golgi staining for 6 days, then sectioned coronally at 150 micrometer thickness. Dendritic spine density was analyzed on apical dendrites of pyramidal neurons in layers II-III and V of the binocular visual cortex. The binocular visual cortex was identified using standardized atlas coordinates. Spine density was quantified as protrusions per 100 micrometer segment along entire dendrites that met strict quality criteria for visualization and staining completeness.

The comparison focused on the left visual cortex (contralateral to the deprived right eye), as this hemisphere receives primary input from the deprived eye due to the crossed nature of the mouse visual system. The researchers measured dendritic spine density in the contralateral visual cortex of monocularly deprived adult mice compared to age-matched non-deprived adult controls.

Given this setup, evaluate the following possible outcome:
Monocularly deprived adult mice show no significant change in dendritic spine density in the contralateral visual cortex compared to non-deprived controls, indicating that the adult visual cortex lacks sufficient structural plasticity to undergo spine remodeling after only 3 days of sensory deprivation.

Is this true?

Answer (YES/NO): YES